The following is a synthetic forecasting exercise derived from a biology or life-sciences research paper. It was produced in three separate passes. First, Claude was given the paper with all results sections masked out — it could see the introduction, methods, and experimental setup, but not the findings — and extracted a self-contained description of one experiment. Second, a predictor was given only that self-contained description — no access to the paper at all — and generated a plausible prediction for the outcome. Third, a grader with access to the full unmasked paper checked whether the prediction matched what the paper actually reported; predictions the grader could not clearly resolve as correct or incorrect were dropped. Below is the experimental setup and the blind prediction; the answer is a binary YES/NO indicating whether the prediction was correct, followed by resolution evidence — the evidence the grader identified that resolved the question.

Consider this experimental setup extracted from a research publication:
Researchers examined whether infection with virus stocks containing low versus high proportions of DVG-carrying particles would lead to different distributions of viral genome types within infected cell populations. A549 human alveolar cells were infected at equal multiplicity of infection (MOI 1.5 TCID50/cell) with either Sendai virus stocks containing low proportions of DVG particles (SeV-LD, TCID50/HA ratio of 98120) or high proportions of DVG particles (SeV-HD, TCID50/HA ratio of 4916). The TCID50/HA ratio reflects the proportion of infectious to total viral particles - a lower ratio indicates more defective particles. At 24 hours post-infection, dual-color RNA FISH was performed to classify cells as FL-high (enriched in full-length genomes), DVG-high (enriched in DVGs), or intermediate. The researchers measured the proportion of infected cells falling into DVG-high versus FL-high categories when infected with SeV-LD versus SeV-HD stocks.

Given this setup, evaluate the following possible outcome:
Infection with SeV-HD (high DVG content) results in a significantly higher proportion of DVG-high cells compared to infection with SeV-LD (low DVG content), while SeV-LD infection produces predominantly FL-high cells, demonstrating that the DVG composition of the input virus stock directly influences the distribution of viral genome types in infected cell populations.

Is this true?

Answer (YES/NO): YES